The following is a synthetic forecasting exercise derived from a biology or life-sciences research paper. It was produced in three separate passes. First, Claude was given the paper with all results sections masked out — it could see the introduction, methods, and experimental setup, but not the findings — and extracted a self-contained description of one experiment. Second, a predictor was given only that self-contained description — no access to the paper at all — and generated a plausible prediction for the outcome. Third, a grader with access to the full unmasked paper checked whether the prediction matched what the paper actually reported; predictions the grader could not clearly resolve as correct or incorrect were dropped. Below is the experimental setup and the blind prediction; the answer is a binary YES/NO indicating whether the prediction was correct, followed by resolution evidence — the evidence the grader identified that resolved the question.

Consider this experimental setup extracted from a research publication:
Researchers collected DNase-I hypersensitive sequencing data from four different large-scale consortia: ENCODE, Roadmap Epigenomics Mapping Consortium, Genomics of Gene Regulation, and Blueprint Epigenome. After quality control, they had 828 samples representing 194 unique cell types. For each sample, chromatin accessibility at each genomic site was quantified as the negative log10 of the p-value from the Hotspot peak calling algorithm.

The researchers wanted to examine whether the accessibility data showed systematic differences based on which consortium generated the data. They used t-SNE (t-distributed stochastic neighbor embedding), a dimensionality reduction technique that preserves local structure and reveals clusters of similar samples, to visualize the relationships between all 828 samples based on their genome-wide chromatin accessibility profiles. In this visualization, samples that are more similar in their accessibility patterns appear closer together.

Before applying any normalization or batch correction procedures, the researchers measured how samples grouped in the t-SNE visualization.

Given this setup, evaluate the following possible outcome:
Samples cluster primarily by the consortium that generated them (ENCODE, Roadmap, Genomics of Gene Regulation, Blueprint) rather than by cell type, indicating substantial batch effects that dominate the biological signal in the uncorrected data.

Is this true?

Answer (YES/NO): YES